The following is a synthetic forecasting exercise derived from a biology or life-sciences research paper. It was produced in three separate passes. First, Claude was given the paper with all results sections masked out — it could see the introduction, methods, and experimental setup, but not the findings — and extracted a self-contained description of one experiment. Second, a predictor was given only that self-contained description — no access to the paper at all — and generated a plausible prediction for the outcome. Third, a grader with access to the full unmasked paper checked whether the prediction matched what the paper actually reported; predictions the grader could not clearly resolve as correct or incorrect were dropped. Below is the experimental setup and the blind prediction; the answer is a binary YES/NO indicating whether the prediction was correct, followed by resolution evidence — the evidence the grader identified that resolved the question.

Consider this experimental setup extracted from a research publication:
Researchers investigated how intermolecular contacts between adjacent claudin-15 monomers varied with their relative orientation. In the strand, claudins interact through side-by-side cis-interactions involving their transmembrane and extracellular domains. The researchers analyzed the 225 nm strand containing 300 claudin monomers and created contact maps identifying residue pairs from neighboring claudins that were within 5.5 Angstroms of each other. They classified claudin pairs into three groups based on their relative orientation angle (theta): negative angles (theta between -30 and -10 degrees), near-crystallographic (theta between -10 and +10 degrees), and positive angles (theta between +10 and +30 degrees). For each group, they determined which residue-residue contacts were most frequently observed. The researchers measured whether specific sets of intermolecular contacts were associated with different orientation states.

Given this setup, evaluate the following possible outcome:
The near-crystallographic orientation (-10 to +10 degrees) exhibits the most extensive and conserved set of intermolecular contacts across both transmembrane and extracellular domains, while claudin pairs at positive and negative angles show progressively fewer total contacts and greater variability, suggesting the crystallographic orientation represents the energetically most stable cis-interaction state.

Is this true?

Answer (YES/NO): NO